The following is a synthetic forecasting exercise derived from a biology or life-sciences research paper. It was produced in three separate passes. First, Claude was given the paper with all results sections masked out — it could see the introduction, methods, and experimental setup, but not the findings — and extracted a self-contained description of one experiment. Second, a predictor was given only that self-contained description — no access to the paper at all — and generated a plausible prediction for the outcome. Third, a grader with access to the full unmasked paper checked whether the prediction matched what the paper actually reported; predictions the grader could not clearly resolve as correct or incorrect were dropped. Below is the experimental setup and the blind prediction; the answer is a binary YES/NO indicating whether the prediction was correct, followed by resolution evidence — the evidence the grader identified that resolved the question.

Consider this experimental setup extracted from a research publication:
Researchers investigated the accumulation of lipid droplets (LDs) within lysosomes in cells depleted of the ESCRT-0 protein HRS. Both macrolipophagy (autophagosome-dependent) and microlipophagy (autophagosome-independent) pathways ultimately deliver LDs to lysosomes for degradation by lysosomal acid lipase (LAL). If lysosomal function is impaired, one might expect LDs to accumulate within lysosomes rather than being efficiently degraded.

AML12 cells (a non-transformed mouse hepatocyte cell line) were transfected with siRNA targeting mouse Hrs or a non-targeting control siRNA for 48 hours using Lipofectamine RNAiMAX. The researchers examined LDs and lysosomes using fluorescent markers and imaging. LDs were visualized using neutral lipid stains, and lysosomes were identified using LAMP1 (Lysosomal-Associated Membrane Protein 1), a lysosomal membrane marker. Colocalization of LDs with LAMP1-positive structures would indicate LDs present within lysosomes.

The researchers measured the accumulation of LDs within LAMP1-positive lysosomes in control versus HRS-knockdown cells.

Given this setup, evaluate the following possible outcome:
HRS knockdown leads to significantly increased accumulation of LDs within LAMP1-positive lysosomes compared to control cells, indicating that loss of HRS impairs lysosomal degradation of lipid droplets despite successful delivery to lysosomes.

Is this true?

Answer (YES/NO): YES